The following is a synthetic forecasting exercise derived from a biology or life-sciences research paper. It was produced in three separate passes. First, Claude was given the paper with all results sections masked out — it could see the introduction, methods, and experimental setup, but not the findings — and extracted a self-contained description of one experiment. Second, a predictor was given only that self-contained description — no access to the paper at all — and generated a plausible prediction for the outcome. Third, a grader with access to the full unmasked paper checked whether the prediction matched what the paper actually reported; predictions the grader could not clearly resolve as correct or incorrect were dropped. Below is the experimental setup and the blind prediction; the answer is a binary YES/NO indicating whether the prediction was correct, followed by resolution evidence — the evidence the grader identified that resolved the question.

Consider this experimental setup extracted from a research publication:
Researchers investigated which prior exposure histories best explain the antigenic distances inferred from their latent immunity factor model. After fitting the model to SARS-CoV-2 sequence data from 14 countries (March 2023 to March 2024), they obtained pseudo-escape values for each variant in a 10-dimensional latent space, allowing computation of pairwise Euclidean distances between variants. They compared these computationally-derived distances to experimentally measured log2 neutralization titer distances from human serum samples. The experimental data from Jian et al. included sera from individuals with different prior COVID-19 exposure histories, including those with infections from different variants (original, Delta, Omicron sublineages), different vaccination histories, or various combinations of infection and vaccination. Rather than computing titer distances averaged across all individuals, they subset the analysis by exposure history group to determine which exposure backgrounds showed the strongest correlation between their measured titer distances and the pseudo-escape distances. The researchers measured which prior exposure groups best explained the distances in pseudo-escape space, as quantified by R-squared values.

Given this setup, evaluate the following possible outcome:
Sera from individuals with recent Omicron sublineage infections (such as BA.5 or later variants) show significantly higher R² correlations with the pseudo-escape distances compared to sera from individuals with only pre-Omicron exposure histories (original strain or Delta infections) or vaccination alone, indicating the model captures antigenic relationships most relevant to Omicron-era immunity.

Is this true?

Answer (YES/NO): NO